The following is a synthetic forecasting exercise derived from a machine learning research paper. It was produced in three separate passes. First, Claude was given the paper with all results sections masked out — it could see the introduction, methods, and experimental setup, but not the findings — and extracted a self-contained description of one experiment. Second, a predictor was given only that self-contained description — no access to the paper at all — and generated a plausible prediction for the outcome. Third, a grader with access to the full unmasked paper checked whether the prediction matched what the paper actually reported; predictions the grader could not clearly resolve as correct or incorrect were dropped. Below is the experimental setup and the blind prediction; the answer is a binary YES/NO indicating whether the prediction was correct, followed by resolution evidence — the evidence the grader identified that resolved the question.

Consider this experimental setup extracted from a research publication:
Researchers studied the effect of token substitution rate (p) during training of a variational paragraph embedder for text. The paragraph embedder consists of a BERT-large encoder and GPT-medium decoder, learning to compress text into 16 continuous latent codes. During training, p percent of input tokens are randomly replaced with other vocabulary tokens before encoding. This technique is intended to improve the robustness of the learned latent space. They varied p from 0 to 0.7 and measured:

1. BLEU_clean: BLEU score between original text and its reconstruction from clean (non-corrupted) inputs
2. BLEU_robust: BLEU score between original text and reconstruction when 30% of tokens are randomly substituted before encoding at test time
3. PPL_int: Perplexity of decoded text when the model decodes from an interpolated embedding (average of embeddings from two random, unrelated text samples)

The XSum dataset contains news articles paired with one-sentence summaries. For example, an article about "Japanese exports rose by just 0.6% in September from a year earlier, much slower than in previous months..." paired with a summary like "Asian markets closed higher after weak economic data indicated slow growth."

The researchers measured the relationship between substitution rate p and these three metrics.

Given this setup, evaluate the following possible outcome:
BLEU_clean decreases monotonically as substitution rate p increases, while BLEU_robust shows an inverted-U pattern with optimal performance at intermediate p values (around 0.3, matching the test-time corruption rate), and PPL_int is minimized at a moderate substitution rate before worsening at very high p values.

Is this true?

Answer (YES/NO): NO